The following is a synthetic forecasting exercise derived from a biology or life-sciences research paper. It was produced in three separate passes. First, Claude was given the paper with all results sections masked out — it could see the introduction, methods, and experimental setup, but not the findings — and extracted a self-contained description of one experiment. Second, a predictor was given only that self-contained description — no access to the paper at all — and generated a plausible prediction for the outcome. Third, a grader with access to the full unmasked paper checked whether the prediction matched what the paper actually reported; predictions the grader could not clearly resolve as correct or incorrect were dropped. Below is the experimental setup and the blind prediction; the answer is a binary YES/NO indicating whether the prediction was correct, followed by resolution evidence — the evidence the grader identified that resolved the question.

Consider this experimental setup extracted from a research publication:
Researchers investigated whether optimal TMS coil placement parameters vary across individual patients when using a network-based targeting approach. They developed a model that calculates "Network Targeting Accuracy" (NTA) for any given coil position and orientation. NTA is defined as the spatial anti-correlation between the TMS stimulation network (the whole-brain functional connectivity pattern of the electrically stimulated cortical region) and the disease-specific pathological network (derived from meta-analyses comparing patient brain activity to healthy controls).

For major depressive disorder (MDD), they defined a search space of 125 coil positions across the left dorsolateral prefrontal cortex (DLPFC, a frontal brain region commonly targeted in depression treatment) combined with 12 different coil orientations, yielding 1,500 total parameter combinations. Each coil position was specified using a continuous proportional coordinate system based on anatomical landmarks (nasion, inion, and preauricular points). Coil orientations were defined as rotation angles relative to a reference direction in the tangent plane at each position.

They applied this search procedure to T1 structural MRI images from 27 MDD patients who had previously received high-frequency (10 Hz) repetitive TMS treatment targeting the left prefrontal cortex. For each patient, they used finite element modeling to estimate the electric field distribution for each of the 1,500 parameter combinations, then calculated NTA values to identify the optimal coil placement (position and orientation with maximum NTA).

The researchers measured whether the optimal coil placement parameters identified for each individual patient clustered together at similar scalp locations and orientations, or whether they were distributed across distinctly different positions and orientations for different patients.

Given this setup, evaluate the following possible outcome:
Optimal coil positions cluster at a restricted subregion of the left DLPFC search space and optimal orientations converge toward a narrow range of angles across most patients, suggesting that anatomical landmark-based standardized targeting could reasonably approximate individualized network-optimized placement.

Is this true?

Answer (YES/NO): NO